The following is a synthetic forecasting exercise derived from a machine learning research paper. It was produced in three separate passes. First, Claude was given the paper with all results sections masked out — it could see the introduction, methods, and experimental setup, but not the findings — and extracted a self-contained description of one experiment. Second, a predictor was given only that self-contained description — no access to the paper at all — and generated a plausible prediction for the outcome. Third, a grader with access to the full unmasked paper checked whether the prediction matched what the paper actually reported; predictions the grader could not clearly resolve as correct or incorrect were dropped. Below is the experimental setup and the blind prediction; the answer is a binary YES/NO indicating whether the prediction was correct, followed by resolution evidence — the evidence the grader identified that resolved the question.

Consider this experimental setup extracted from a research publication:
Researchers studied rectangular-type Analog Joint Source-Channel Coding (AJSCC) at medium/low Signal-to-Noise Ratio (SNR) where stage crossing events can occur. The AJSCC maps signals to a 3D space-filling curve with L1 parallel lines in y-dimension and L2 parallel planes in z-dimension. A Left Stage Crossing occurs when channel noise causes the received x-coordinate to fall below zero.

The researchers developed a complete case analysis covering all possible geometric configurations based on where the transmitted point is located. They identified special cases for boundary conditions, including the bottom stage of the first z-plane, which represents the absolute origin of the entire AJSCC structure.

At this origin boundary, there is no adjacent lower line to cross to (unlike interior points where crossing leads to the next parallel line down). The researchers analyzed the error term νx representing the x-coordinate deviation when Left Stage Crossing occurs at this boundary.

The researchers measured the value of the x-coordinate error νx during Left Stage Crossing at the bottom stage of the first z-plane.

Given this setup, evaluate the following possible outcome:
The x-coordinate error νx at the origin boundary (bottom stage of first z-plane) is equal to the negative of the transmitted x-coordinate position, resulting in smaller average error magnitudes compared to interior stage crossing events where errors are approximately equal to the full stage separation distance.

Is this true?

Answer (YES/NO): NO